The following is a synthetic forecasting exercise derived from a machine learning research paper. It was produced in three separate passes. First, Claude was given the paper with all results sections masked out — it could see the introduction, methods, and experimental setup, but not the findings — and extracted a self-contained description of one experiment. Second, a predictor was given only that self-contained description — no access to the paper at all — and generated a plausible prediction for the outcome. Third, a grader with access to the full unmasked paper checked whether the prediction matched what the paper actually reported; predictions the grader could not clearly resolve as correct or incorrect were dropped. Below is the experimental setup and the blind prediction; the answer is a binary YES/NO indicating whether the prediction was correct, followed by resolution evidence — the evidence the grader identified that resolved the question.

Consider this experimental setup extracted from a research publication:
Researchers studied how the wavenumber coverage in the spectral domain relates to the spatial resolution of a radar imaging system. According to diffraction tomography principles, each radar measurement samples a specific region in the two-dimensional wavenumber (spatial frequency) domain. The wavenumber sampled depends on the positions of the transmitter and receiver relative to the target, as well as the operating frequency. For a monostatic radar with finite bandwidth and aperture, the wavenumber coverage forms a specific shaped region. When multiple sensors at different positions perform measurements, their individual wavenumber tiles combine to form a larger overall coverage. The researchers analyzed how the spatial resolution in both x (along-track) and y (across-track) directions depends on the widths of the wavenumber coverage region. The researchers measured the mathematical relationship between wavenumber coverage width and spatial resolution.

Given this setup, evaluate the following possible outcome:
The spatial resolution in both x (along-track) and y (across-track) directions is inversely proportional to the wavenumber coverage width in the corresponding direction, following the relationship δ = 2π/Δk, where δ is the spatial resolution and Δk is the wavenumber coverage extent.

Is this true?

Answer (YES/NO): YES